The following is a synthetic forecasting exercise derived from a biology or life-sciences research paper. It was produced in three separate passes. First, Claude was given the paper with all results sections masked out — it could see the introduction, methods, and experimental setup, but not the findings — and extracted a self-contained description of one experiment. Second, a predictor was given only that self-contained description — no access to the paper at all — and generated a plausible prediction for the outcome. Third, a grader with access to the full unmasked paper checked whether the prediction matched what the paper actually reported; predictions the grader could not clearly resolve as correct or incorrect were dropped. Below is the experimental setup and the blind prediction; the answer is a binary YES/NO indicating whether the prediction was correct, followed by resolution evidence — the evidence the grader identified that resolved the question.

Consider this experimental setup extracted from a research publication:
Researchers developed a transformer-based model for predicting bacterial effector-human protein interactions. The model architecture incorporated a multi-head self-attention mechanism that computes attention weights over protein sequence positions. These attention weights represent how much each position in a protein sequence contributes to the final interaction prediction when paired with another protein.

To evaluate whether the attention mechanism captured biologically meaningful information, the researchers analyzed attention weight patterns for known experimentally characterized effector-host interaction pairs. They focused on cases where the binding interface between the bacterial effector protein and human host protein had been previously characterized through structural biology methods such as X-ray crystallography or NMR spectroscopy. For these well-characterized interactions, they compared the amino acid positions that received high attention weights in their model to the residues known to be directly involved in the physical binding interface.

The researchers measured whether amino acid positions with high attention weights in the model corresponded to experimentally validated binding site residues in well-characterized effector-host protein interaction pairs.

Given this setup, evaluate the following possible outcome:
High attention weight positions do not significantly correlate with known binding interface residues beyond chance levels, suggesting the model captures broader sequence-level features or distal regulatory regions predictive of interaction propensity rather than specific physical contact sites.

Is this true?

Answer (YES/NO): NO